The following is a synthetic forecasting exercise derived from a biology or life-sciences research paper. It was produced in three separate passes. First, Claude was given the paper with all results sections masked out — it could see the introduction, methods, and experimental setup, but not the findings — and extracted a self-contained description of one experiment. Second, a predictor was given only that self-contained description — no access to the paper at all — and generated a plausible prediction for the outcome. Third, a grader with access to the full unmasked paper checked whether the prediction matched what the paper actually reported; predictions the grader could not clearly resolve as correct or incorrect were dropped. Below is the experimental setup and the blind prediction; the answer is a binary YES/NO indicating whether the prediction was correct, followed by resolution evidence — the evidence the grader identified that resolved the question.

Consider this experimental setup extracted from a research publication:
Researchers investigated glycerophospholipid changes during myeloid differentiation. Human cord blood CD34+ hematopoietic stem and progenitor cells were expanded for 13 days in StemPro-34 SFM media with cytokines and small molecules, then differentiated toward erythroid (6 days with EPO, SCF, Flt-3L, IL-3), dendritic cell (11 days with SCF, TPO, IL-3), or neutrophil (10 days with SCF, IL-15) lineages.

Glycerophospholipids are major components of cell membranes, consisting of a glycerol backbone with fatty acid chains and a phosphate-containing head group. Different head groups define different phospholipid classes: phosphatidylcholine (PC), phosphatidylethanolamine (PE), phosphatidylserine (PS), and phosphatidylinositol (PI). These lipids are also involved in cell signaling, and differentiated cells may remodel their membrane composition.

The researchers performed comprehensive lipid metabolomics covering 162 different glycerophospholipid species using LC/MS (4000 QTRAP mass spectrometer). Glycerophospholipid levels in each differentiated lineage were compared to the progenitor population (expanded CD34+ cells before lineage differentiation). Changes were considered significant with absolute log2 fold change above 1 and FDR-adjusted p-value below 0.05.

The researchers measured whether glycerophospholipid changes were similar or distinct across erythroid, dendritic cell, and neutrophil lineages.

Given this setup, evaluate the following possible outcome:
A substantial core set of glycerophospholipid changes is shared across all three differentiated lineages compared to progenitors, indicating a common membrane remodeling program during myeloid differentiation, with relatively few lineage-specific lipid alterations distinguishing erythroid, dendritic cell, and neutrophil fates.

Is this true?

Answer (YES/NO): NO